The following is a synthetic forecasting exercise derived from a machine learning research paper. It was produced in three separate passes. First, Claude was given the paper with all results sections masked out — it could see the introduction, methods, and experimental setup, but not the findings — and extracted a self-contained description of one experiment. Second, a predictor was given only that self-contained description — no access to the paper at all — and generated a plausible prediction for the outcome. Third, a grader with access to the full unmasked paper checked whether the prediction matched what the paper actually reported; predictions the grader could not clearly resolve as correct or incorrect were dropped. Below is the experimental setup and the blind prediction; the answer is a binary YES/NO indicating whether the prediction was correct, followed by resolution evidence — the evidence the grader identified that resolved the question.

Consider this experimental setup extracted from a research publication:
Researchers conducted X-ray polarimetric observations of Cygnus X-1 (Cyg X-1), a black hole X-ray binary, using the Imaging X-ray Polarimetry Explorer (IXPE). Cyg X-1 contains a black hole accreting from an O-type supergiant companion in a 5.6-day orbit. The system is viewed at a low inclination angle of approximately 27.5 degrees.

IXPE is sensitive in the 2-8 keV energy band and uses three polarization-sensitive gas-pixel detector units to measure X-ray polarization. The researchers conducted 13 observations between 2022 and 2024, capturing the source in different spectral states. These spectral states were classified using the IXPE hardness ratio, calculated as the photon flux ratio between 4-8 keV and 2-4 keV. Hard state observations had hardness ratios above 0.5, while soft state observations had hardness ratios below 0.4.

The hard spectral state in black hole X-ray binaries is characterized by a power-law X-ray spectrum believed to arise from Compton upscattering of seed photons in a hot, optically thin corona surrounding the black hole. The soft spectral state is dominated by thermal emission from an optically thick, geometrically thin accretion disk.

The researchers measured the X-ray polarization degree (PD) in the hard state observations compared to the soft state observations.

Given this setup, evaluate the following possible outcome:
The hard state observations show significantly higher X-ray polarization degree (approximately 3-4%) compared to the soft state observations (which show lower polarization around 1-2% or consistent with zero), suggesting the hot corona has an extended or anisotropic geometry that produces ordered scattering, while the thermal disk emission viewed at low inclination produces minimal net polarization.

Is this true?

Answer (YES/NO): NO